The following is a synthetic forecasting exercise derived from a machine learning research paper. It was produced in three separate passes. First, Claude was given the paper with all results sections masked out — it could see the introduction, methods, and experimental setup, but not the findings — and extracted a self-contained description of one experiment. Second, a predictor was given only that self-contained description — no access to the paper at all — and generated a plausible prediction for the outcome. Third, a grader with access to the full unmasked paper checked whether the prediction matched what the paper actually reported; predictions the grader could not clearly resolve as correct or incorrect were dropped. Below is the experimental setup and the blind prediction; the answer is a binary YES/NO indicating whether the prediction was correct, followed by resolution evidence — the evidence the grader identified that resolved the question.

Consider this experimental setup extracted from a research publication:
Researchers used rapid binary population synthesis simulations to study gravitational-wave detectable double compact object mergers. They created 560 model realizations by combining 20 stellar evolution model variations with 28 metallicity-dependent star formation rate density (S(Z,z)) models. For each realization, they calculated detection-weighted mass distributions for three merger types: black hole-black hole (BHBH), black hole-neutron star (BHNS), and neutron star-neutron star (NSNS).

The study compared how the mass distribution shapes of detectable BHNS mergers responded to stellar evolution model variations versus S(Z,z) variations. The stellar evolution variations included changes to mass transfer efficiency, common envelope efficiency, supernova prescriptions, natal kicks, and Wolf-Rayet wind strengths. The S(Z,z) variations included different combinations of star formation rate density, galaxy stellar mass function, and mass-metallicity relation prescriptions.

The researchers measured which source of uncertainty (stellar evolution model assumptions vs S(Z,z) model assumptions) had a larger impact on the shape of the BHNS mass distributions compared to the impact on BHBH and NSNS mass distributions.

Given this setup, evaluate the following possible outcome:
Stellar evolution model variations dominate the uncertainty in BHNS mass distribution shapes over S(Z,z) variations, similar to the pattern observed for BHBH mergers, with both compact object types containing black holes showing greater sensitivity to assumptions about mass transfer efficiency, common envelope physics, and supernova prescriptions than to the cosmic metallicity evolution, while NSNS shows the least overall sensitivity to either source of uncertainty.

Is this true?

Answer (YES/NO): NO